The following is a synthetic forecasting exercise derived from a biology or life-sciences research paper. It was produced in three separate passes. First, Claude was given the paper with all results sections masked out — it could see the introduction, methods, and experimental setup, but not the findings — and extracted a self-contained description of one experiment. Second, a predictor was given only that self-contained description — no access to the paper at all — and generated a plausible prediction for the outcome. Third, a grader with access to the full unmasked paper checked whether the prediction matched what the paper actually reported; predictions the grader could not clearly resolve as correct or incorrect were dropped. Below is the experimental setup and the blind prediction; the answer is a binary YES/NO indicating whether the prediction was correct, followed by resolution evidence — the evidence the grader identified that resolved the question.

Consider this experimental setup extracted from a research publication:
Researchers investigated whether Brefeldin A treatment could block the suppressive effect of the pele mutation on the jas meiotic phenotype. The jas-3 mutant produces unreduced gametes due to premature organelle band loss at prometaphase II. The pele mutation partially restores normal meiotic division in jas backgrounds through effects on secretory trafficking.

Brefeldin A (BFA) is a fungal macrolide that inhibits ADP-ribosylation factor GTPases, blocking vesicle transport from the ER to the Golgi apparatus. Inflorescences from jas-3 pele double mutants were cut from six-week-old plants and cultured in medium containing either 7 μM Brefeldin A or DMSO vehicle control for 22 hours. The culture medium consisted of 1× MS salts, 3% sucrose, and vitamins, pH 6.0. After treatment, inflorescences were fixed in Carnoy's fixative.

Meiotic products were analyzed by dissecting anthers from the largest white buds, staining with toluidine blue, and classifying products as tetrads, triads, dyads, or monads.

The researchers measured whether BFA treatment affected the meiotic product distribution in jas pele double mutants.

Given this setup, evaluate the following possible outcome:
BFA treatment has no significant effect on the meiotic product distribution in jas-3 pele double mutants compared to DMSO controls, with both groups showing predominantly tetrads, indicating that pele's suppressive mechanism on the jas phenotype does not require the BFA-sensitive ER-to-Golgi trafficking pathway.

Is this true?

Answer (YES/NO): NO